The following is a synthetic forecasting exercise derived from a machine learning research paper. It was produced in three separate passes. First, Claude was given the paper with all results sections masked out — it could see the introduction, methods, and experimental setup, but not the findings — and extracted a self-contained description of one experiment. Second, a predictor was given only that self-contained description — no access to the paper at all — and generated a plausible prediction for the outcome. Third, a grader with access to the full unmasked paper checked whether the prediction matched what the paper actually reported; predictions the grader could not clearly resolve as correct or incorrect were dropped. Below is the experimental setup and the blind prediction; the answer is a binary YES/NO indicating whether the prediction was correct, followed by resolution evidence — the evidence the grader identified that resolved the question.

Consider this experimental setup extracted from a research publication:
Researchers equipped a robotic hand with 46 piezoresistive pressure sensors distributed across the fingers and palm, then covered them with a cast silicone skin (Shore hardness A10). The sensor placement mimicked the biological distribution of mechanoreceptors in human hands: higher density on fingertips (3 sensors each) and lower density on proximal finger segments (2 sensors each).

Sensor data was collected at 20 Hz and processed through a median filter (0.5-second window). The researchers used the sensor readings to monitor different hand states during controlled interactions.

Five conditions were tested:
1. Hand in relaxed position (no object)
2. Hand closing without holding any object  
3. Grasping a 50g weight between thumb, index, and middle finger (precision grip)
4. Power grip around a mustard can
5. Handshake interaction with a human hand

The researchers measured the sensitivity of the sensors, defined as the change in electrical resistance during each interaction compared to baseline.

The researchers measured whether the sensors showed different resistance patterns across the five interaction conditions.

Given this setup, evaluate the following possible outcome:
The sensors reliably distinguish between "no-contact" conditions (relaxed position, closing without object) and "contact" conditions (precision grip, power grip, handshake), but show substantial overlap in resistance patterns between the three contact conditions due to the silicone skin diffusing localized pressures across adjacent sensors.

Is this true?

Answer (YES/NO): NO